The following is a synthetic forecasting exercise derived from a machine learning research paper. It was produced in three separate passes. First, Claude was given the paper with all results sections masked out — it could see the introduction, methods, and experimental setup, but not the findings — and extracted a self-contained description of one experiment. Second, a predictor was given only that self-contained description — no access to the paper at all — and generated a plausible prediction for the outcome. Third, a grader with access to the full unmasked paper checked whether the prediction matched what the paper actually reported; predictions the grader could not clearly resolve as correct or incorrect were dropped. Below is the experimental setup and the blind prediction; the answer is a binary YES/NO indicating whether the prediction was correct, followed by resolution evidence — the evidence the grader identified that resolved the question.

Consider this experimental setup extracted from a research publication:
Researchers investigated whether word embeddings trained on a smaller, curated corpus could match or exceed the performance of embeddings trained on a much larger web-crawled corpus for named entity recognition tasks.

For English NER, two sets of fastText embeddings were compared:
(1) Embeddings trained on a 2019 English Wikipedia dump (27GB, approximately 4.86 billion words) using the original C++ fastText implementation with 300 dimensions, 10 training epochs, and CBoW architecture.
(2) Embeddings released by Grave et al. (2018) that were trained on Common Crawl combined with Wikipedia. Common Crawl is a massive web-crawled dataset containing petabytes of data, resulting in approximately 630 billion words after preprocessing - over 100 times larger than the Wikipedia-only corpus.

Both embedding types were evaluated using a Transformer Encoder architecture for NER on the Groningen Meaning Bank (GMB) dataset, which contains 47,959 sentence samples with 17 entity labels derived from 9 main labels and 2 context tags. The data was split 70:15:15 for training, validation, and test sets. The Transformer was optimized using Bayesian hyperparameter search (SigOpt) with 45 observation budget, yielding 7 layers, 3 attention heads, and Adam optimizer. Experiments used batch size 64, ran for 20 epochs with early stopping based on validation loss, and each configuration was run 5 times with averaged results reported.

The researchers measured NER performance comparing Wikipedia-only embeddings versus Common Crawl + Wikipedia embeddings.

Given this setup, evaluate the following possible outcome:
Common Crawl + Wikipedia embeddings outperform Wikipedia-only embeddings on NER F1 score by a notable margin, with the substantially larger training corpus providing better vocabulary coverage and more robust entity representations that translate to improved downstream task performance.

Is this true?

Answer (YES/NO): NO